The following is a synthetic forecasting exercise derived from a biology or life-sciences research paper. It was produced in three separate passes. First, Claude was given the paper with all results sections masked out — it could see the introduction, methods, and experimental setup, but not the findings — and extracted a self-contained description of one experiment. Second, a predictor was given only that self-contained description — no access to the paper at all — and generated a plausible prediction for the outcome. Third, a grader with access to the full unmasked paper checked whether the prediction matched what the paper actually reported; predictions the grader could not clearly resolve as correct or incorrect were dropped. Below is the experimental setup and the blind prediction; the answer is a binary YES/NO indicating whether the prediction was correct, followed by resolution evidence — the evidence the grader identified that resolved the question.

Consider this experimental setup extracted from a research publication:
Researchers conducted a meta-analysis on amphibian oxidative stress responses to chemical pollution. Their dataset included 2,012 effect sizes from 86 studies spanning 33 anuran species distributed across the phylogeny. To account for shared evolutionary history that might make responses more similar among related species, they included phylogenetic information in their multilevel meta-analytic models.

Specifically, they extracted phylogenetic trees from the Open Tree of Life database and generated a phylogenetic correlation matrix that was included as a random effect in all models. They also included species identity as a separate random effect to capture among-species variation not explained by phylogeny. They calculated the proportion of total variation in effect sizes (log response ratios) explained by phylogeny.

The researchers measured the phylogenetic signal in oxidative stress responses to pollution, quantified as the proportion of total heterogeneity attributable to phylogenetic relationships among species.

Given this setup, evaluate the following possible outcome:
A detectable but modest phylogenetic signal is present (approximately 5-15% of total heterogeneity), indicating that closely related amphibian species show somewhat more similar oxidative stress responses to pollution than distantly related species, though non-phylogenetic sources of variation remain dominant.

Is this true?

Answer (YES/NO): NO